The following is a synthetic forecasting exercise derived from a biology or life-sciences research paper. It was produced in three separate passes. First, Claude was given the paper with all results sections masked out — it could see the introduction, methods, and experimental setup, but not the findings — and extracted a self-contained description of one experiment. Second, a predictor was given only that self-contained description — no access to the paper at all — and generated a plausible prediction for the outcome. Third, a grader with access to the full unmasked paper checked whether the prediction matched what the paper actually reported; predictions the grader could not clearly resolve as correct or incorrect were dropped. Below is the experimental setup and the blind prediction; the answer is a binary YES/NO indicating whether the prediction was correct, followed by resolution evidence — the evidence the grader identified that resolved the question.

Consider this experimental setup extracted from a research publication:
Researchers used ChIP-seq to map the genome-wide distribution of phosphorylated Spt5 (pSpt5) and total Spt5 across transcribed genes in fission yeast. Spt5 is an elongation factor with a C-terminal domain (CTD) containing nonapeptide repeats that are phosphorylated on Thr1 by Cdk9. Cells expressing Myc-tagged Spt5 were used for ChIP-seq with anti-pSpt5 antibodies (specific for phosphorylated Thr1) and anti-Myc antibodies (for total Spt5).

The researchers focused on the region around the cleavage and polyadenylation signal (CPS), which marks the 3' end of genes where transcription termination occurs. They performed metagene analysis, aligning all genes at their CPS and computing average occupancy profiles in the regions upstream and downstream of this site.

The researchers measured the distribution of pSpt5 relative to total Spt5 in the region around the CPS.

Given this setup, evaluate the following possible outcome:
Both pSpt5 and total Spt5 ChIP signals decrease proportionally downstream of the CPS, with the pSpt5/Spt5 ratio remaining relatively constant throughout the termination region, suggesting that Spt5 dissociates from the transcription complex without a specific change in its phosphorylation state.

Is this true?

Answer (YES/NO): NO